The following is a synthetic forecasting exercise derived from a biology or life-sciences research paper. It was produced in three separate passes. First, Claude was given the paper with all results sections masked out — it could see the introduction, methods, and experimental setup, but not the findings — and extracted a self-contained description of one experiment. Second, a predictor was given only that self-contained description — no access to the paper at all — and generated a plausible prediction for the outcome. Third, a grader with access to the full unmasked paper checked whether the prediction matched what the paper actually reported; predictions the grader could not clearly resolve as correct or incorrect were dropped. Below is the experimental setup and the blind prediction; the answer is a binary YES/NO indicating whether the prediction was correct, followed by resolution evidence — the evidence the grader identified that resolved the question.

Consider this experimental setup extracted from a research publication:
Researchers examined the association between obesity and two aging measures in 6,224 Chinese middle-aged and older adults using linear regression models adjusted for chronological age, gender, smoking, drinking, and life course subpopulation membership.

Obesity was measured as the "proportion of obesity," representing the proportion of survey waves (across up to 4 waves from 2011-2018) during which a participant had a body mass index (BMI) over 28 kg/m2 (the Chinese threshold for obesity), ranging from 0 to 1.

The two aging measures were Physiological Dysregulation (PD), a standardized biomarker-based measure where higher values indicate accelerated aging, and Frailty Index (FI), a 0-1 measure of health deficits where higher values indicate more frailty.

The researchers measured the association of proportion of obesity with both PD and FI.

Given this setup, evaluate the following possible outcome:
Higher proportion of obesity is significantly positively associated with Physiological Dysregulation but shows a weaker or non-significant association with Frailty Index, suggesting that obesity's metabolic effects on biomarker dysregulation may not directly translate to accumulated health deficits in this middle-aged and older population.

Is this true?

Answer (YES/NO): NO